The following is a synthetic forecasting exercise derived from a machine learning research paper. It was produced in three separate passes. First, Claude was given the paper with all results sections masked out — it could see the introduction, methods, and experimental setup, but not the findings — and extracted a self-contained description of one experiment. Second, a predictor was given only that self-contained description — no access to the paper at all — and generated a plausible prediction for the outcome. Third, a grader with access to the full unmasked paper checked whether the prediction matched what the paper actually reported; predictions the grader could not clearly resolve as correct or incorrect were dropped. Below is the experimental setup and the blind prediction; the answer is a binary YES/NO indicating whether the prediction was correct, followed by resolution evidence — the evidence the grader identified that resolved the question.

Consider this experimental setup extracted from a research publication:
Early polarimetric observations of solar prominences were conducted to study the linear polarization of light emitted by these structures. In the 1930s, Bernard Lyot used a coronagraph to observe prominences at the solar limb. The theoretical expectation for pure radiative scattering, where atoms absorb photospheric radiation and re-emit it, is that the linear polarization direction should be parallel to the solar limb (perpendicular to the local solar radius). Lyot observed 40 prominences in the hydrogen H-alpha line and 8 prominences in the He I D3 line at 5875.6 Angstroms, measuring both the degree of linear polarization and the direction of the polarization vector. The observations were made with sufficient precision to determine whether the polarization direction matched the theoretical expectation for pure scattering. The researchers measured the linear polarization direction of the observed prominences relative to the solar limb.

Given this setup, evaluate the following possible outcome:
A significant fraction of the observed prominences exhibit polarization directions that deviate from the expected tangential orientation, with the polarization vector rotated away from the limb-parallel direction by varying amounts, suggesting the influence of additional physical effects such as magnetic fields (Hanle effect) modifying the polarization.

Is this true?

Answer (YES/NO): YES